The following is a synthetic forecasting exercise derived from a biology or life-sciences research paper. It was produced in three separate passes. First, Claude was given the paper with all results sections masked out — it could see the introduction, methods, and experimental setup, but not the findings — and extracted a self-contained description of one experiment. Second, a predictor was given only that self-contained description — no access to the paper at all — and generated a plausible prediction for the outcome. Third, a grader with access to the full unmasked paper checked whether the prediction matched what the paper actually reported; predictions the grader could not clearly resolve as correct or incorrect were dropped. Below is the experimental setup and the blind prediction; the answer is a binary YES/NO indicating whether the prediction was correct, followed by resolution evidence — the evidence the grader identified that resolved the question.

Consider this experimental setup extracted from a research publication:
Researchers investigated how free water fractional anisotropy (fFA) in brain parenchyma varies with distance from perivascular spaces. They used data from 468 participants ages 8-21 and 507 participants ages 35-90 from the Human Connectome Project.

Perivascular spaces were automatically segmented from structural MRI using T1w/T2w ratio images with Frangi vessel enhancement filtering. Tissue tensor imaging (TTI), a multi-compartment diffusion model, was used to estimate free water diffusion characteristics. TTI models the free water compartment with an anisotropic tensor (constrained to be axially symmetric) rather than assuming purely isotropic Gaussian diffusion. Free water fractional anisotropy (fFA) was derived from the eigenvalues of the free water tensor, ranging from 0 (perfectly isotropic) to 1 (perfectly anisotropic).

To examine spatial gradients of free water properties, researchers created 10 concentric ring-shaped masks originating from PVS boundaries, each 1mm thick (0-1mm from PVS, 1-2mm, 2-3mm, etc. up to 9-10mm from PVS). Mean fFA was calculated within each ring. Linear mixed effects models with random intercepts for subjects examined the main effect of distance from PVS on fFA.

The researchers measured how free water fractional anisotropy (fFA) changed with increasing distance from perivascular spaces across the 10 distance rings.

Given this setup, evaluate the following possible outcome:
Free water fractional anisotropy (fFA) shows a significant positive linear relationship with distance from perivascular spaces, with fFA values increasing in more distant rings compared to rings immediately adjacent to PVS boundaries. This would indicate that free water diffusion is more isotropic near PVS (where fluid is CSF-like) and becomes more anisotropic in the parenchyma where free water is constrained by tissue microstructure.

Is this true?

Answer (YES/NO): NO